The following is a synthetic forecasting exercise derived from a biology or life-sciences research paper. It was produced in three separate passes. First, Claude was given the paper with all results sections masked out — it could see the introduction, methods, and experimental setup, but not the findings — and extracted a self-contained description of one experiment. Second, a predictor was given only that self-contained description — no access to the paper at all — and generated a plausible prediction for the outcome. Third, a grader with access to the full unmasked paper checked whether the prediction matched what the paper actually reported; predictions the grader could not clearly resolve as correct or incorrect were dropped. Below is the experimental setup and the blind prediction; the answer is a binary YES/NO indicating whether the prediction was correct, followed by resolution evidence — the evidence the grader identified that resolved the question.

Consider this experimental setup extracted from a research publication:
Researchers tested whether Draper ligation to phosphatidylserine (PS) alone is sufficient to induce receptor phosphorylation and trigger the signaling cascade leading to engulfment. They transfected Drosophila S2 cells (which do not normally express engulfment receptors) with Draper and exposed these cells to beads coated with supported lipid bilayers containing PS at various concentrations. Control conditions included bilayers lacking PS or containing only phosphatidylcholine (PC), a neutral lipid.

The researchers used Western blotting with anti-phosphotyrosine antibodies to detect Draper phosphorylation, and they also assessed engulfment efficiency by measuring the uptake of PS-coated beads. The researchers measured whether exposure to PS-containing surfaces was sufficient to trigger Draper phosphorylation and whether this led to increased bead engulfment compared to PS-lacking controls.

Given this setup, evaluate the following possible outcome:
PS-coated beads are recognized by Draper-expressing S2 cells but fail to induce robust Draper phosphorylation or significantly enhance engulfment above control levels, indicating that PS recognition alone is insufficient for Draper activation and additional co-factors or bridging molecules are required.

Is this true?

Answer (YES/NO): NO